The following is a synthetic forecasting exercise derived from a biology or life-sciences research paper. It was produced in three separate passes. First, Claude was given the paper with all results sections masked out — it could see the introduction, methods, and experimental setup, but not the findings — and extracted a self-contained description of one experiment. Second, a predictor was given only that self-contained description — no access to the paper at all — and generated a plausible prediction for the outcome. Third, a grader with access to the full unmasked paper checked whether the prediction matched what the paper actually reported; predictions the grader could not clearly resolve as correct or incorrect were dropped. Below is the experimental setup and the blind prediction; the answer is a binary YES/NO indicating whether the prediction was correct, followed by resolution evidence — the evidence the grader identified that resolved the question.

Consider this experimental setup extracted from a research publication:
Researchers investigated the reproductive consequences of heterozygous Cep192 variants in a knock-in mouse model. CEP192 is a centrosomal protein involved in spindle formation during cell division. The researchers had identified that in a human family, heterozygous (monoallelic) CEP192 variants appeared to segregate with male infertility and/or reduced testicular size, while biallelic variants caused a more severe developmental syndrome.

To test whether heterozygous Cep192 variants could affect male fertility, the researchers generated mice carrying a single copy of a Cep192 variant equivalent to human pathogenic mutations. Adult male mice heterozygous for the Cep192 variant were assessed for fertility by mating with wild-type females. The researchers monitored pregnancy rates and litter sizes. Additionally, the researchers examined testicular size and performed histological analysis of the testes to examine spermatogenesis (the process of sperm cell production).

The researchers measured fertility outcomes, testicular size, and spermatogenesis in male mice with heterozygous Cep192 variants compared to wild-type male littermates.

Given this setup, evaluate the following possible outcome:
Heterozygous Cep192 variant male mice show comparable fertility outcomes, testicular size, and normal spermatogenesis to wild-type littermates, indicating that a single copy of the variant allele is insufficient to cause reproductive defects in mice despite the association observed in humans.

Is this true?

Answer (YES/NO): NO